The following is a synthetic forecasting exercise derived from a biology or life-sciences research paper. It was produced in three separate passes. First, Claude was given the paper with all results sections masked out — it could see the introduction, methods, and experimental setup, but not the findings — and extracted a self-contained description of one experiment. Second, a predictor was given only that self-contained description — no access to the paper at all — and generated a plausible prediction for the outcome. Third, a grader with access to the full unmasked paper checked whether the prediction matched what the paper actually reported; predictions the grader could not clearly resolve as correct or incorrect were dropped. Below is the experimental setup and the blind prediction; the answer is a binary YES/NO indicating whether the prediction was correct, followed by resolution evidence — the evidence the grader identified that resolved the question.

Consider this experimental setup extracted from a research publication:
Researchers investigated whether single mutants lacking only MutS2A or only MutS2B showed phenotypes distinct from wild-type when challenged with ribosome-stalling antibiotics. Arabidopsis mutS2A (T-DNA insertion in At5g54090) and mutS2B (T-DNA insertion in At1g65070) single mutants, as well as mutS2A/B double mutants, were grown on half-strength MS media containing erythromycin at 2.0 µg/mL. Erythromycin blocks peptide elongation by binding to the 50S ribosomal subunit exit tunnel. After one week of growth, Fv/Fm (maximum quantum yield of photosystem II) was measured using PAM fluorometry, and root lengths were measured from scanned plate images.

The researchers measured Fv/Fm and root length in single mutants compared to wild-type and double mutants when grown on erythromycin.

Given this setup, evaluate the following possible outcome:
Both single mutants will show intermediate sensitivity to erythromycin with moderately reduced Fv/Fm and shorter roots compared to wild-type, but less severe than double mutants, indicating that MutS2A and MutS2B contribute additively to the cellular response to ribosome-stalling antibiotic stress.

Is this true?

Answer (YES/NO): NO